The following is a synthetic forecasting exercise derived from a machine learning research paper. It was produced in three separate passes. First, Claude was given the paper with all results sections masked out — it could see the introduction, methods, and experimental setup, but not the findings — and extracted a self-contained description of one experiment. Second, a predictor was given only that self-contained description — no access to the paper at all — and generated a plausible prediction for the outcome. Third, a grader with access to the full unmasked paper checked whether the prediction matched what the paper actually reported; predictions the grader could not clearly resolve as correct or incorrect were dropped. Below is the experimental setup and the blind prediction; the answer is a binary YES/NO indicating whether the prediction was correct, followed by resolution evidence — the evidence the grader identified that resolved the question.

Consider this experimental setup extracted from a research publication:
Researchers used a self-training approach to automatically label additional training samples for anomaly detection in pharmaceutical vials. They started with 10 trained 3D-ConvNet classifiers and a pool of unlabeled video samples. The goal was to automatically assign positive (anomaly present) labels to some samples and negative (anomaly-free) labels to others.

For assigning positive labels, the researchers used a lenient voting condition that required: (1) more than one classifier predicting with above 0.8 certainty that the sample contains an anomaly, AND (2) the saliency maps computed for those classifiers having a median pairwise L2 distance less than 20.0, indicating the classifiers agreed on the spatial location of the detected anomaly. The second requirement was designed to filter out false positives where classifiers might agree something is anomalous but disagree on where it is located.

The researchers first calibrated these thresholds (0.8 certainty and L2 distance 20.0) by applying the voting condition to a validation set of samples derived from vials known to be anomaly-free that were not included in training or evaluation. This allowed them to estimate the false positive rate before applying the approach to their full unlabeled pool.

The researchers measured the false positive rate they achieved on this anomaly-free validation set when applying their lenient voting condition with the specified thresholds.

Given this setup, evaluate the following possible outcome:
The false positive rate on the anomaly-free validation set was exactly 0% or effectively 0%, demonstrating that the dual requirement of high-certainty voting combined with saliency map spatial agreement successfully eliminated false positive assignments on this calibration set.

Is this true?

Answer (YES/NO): NO